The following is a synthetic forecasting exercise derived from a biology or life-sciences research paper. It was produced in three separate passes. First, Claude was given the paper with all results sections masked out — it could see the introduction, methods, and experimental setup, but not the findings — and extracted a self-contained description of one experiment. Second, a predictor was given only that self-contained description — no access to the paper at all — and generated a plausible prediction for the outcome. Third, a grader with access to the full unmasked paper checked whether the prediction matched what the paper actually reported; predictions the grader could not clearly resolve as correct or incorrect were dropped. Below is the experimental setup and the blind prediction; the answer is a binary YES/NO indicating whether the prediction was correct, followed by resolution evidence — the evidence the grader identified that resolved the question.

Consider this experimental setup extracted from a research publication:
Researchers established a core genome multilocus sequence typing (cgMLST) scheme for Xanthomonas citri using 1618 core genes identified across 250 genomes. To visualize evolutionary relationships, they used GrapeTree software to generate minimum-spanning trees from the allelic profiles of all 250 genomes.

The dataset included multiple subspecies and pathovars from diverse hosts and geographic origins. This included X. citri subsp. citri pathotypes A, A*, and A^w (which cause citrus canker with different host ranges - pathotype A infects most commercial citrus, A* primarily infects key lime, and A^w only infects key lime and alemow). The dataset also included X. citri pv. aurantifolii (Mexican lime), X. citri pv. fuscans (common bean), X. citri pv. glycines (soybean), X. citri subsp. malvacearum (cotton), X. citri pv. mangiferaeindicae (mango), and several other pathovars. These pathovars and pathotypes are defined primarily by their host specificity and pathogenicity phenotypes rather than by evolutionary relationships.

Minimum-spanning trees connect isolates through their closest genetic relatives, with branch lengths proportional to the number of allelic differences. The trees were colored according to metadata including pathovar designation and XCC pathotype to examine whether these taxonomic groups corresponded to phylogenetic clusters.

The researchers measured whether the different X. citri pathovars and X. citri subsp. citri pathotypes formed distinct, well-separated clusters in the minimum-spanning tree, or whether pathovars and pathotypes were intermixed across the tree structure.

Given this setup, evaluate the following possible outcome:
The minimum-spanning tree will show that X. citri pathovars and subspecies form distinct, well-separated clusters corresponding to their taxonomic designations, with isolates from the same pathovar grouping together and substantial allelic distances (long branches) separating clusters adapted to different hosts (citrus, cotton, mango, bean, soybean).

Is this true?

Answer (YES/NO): NO